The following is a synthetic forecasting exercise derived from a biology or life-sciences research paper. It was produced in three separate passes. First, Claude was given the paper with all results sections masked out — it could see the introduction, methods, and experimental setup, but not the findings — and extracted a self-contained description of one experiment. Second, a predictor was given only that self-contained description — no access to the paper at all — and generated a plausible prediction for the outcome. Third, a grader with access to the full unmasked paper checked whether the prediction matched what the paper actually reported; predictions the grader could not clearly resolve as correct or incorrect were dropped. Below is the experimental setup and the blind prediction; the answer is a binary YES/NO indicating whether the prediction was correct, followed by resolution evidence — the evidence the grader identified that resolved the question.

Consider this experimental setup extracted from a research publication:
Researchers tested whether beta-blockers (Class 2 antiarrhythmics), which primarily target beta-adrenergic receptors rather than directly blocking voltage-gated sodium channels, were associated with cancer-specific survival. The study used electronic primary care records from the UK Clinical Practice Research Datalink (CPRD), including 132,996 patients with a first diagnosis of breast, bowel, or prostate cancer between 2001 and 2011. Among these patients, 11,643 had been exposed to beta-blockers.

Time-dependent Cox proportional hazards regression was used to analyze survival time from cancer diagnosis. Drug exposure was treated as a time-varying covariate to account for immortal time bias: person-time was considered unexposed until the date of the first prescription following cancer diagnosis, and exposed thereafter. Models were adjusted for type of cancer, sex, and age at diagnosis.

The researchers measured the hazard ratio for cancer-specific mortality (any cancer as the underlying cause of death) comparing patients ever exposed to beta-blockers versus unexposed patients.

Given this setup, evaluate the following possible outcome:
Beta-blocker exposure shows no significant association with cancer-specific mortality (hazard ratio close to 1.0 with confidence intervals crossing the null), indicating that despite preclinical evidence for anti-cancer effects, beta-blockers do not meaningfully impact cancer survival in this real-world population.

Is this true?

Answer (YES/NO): YES